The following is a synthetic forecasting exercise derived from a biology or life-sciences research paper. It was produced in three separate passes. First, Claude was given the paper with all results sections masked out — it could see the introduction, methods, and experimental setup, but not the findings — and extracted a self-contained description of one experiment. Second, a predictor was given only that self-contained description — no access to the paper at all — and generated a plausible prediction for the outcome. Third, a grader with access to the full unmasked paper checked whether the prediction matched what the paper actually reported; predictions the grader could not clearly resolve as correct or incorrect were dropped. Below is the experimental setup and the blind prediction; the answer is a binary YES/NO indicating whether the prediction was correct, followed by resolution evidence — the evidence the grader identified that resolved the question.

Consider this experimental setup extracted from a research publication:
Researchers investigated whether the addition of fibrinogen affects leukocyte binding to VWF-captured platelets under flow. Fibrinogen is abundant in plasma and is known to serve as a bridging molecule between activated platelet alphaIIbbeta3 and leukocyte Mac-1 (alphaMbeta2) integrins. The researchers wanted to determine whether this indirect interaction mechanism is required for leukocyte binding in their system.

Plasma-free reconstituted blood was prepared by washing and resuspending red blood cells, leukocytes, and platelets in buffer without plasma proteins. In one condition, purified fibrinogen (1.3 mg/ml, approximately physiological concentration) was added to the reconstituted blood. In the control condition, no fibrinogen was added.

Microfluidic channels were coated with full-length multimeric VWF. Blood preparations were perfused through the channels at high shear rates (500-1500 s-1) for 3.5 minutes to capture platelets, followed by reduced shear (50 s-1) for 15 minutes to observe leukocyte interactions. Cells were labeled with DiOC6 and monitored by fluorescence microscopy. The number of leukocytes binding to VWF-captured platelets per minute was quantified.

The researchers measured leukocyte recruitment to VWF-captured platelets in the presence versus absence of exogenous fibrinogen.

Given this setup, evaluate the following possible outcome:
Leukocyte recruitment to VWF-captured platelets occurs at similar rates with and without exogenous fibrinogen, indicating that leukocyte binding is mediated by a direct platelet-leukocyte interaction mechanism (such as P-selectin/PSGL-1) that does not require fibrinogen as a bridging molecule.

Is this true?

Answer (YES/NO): NO